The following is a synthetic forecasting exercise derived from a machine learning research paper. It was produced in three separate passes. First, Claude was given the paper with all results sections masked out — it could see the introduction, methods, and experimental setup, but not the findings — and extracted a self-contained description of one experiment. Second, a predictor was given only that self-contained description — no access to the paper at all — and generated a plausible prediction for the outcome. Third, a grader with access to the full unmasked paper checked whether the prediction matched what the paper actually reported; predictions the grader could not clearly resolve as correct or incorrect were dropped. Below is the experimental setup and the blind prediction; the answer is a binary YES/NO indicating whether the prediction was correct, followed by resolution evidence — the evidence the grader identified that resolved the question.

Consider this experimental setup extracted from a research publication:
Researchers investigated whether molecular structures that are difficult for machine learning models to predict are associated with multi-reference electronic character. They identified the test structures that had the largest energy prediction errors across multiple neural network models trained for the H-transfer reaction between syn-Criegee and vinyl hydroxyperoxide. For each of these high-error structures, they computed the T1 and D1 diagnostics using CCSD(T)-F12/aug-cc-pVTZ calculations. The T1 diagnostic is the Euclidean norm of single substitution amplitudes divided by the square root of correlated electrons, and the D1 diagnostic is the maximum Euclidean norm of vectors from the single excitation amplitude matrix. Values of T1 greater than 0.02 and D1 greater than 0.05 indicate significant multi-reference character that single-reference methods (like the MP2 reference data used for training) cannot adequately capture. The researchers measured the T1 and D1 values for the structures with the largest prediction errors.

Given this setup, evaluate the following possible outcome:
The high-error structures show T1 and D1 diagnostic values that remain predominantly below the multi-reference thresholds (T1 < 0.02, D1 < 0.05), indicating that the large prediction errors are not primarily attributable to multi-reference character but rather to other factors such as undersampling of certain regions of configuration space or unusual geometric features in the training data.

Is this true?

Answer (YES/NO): NO